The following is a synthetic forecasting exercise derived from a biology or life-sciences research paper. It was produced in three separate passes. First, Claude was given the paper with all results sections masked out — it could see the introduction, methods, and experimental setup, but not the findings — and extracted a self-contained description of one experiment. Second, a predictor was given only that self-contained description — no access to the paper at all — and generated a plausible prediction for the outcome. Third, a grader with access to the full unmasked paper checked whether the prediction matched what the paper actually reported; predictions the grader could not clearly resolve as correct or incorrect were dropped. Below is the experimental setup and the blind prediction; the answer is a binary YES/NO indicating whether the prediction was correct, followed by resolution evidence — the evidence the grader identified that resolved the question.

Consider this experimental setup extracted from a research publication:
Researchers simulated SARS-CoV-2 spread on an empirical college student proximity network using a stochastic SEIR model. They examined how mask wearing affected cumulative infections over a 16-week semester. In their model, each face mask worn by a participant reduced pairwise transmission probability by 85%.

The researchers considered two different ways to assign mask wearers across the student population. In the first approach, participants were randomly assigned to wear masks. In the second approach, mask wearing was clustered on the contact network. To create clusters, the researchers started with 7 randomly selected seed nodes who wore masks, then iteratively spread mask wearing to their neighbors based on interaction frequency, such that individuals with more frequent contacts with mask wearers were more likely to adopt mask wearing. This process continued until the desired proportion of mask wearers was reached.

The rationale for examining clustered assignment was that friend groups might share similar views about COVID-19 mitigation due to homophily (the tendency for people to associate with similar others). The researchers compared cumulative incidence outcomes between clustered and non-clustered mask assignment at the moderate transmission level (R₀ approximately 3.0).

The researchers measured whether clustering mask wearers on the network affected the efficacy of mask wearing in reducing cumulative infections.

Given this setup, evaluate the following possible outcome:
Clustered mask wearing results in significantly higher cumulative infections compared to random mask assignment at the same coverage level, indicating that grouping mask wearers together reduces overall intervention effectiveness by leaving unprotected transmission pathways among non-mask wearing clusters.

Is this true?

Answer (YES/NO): NO